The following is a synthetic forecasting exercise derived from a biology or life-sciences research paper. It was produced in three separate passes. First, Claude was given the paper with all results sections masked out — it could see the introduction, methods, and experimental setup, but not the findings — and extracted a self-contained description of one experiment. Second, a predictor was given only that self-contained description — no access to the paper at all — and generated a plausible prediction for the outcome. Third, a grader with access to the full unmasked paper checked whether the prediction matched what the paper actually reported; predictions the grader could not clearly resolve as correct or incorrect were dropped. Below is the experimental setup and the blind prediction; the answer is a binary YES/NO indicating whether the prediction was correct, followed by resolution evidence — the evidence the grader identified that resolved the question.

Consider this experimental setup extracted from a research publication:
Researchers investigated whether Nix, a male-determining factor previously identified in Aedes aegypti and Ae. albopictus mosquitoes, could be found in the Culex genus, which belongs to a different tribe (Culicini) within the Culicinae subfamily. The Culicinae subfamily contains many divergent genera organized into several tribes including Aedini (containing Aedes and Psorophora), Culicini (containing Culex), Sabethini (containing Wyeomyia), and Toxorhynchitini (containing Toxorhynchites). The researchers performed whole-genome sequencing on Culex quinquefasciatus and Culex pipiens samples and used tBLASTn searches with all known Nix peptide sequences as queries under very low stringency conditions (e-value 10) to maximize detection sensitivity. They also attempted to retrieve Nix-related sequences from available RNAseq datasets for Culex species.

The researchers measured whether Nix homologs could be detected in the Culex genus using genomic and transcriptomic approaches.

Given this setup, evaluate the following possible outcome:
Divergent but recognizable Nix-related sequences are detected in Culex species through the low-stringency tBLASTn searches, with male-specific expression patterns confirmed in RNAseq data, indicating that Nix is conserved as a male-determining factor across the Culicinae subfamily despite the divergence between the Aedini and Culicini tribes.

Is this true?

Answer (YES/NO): NO